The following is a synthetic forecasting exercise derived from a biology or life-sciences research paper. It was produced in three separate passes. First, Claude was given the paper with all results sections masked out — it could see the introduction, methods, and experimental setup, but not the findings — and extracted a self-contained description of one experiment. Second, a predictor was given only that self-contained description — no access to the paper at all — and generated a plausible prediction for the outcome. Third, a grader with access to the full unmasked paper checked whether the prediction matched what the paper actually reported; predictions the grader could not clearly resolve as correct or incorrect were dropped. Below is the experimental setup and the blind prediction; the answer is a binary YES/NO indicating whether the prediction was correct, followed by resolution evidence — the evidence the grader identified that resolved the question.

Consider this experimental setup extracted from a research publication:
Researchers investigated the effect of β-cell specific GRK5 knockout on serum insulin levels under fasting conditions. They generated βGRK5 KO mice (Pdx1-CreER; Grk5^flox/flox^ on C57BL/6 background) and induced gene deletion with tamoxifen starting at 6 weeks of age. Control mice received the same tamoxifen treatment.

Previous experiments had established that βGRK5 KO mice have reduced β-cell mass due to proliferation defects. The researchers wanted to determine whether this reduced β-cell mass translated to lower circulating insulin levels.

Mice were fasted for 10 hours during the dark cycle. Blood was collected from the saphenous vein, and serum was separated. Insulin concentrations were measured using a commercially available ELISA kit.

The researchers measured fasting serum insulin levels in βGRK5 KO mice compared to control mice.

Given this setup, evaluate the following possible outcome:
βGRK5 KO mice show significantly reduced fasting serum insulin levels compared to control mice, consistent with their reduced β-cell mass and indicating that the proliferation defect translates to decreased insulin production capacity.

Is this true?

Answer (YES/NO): YES